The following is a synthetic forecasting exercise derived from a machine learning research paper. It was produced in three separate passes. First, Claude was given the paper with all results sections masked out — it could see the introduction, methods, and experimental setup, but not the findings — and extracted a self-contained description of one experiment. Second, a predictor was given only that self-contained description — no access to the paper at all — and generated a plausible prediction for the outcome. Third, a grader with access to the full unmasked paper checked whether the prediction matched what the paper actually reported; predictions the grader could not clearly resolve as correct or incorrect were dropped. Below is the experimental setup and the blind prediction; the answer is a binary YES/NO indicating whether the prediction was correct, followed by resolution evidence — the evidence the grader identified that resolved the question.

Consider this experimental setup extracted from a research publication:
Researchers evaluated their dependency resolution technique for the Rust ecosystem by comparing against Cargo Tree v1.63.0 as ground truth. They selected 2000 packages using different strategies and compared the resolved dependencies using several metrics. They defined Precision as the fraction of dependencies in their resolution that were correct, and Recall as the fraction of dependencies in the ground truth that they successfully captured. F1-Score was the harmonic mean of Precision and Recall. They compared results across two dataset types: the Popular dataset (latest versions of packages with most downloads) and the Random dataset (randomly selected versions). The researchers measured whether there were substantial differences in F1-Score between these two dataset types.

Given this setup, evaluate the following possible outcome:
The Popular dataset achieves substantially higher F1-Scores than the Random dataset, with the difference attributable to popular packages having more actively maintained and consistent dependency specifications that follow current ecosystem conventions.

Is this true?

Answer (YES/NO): NO